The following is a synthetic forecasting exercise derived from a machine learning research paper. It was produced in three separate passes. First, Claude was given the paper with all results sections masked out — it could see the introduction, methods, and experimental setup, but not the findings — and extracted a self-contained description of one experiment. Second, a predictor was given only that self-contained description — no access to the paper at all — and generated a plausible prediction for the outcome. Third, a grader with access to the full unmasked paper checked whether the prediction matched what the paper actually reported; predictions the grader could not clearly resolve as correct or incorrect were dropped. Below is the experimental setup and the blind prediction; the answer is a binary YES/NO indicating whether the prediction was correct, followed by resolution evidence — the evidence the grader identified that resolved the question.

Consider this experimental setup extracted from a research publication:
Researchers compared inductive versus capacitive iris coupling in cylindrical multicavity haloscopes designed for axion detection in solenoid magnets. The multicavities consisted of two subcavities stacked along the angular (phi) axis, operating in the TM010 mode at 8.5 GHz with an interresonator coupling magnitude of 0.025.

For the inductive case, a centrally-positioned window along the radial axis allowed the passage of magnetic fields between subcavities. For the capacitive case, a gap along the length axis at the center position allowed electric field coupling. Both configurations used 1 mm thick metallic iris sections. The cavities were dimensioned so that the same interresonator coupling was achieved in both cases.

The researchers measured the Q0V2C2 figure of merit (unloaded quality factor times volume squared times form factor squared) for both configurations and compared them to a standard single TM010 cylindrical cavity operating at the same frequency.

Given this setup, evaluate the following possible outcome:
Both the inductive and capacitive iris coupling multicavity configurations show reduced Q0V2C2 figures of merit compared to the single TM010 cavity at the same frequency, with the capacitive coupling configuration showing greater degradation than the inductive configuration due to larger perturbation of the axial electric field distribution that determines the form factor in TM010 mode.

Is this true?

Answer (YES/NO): NO